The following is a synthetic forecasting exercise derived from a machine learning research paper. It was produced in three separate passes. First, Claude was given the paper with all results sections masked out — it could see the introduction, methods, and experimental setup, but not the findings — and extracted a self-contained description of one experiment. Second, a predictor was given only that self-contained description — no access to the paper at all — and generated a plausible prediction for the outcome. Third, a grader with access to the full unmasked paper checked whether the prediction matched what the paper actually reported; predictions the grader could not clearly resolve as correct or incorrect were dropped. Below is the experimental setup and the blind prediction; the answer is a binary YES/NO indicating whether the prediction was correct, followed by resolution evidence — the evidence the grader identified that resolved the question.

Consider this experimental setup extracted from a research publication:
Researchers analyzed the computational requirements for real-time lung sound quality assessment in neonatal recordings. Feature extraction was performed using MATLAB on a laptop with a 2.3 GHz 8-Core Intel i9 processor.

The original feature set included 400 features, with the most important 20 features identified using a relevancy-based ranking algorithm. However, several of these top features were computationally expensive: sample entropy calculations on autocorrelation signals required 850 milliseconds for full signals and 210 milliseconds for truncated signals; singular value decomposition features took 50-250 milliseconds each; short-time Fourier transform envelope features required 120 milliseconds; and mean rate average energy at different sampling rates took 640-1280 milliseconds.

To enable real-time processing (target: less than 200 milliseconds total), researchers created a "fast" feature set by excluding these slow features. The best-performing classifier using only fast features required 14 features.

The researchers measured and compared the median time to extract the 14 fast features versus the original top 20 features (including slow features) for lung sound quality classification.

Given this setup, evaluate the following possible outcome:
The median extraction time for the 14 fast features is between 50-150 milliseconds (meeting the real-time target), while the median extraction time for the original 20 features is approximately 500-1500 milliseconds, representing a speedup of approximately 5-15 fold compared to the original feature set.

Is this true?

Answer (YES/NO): NO